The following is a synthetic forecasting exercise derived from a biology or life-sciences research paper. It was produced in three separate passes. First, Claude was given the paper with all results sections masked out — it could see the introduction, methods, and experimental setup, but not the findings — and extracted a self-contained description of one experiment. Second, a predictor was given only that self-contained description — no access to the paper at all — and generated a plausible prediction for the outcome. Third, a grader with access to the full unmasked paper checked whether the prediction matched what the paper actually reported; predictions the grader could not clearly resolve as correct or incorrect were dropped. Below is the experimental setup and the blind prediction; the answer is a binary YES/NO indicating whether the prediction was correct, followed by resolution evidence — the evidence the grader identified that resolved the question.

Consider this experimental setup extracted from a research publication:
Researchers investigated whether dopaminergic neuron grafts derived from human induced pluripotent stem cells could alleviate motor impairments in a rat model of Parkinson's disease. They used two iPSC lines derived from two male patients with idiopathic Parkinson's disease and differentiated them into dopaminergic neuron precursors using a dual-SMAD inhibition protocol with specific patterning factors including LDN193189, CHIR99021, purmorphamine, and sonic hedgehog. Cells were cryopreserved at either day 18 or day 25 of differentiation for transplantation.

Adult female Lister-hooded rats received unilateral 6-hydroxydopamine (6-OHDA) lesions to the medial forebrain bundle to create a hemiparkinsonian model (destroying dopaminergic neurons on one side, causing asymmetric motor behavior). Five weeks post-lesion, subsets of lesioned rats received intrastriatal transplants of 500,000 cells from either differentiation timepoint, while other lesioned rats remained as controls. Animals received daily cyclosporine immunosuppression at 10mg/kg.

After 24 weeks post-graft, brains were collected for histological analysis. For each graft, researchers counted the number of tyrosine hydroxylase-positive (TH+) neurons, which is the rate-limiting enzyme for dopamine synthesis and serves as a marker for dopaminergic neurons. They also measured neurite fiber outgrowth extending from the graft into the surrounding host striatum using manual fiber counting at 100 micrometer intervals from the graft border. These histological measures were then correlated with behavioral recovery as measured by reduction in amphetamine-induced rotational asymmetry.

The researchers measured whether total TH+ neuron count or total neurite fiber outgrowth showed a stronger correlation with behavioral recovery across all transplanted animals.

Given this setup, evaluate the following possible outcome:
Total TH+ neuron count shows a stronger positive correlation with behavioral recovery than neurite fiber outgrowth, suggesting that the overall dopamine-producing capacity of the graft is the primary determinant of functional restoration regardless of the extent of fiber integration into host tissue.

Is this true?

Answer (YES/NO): NO